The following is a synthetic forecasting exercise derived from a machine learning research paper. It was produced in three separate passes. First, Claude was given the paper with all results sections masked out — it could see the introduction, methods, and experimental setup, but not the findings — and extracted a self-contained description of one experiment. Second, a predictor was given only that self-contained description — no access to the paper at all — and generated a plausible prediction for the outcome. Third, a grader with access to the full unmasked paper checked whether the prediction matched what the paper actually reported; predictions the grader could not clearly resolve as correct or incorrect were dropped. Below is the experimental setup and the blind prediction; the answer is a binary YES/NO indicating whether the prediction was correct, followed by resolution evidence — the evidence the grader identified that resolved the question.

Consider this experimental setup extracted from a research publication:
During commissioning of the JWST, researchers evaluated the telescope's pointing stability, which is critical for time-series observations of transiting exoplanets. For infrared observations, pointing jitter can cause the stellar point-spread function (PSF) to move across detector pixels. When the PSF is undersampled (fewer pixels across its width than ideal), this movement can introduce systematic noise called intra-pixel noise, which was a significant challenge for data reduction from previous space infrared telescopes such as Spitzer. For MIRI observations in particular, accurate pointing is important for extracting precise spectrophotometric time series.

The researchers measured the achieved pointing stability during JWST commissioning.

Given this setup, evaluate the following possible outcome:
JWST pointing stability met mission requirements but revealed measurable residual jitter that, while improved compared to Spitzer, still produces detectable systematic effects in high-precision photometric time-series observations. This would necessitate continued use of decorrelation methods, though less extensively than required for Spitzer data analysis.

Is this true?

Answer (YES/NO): NO